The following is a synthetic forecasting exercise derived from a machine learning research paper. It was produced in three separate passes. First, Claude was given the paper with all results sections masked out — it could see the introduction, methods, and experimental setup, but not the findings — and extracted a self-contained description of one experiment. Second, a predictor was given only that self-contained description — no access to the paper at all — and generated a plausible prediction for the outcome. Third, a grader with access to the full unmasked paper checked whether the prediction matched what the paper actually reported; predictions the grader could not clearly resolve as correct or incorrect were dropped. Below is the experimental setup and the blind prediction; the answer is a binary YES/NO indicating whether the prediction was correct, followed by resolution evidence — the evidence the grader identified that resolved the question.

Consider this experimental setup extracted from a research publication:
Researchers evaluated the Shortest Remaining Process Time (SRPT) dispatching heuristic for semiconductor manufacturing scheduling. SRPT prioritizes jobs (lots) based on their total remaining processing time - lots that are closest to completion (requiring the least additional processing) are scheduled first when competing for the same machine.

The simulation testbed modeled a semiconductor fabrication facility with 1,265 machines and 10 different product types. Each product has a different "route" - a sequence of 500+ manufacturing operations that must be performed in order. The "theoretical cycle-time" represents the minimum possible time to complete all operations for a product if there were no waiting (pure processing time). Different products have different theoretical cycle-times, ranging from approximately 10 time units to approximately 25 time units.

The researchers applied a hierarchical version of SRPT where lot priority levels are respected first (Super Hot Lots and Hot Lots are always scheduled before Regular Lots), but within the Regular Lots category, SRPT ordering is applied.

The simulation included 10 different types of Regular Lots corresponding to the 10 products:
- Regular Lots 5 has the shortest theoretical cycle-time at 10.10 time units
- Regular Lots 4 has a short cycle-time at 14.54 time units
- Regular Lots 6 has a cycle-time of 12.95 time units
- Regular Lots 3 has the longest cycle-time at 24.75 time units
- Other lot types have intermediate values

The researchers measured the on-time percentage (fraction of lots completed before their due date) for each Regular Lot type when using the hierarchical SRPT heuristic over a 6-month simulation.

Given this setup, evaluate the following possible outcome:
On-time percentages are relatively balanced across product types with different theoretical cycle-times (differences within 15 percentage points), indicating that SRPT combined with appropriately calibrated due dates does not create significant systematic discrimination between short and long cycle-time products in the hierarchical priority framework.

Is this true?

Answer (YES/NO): NO